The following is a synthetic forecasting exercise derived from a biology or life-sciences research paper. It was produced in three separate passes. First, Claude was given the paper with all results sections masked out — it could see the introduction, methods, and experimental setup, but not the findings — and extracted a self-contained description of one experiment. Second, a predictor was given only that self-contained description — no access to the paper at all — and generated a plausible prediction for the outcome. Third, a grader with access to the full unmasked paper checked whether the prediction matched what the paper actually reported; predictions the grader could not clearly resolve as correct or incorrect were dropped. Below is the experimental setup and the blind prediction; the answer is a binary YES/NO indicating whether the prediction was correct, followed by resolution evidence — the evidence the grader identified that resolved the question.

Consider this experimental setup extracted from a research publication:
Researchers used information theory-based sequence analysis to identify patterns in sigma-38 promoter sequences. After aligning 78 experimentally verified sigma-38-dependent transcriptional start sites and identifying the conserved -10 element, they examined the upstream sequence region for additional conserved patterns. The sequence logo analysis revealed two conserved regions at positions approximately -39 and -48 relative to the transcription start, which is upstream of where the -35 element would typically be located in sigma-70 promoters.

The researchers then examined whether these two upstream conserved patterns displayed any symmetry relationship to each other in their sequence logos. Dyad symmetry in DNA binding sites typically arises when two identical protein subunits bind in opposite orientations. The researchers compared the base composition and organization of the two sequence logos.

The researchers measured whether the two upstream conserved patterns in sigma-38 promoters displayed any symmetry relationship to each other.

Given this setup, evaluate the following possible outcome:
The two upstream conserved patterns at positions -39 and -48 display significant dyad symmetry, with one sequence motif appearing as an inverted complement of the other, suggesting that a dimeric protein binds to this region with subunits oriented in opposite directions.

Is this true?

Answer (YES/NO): YES